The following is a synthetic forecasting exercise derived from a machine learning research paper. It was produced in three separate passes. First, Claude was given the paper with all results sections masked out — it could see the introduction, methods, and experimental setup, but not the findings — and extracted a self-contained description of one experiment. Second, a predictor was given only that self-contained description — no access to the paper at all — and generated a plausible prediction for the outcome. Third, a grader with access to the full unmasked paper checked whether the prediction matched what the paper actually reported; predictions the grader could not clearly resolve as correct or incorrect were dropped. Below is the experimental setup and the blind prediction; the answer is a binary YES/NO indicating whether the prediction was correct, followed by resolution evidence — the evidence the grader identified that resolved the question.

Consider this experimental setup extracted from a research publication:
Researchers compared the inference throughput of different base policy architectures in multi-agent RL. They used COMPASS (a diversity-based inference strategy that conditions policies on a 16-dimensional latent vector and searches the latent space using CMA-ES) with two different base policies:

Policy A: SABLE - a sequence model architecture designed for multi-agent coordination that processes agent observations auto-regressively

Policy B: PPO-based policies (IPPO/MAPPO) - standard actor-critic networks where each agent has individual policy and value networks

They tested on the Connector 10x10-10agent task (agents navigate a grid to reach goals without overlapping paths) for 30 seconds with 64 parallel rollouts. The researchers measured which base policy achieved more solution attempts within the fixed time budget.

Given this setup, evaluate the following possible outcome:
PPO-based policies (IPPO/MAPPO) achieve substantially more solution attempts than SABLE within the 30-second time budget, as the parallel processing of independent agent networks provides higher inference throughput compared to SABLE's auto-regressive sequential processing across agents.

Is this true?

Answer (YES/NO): YES